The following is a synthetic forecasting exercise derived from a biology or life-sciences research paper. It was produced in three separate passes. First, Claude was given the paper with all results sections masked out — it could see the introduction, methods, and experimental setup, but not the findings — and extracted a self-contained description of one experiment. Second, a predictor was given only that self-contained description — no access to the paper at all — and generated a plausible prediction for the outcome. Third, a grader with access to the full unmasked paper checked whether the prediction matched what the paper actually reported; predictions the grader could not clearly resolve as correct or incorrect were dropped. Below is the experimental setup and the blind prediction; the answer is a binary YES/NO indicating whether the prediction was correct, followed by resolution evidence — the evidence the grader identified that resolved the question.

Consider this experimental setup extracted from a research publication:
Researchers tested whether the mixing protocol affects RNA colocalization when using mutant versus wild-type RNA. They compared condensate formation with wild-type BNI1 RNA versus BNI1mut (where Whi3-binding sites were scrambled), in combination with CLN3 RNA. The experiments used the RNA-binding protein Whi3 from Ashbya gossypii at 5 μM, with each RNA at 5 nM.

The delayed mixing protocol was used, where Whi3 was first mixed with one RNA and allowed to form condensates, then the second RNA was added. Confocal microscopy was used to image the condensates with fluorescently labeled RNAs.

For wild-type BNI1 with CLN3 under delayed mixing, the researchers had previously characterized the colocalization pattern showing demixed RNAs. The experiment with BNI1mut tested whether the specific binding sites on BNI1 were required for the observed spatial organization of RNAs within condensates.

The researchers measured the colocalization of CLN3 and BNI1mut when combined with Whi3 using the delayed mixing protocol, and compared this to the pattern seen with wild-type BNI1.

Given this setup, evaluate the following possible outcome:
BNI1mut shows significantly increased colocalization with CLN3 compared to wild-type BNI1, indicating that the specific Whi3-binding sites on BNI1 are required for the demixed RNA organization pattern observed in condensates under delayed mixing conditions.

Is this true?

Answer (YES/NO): YES